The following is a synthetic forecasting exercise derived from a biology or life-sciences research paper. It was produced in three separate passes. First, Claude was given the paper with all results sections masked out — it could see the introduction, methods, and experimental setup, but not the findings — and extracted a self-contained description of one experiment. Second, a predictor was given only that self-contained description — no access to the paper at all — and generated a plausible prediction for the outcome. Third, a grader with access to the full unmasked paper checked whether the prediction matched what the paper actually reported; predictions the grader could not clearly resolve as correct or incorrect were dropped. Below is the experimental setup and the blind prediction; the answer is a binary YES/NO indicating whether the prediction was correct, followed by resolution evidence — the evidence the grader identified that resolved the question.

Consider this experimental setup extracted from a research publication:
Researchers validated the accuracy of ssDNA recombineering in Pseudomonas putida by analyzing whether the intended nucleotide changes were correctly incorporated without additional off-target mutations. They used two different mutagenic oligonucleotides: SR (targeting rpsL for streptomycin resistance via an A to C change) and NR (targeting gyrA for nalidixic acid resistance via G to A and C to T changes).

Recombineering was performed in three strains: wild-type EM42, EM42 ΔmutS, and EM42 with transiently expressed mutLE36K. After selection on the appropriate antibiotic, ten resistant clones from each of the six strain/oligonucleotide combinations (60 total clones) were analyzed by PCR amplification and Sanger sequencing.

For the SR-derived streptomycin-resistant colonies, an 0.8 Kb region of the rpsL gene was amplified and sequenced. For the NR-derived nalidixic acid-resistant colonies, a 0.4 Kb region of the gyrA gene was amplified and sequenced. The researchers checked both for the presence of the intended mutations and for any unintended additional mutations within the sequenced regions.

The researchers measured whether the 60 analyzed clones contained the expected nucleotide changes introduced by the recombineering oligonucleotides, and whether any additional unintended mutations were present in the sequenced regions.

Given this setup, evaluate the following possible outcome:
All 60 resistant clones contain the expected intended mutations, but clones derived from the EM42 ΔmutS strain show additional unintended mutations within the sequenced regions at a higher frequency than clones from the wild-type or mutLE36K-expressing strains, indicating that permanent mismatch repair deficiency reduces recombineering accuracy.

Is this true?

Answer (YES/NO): NO